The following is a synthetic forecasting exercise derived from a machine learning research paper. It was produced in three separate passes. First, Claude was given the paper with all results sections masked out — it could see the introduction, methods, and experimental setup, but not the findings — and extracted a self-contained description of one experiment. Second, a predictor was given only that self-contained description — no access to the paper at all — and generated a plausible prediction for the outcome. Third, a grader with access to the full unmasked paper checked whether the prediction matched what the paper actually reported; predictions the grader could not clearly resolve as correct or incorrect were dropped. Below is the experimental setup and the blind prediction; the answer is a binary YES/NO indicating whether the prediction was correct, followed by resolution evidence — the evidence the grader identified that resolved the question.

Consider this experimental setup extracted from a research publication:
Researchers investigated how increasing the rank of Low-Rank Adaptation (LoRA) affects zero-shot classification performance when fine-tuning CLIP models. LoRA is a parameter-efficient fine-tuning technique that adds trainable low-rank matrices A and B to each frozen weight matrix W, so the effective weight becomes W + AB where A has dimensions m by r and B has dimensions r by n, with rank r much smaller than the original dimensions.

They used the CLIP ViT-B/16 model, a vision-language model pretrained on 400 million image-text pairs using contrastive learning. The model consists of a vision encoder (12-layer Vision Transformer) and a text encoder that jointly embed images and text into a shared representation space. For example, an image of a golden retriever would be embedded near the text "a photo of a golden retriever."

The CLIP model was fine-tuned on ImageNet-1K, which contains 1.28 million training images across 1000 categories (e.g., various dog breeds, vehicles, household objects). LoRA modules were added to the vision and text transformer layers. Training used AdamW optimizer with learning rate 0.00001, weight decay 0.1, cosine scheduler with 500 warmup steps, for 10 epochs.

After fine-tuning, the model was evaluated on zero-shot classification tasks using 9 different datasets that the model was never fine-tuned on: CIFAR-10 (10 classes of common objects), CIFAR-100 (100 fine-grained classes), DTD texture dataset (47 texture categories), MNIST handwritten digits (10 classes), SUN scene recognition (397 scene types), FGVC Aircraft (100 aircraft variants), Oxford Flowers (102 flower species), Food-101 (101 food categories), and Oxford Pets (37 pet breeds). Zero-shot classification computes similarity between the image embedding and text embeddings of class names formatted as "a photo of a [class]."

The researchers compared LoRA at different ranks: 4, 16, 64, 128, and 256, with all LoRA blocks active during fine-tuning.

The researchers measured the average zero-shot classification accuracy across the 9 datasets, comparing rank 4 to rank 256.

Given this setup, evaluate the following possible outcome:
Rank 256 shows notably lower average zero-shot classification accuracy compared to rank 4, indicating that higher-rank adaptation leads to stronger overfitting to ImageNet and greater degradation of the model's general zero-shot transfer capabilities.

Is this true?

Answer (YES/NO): YES